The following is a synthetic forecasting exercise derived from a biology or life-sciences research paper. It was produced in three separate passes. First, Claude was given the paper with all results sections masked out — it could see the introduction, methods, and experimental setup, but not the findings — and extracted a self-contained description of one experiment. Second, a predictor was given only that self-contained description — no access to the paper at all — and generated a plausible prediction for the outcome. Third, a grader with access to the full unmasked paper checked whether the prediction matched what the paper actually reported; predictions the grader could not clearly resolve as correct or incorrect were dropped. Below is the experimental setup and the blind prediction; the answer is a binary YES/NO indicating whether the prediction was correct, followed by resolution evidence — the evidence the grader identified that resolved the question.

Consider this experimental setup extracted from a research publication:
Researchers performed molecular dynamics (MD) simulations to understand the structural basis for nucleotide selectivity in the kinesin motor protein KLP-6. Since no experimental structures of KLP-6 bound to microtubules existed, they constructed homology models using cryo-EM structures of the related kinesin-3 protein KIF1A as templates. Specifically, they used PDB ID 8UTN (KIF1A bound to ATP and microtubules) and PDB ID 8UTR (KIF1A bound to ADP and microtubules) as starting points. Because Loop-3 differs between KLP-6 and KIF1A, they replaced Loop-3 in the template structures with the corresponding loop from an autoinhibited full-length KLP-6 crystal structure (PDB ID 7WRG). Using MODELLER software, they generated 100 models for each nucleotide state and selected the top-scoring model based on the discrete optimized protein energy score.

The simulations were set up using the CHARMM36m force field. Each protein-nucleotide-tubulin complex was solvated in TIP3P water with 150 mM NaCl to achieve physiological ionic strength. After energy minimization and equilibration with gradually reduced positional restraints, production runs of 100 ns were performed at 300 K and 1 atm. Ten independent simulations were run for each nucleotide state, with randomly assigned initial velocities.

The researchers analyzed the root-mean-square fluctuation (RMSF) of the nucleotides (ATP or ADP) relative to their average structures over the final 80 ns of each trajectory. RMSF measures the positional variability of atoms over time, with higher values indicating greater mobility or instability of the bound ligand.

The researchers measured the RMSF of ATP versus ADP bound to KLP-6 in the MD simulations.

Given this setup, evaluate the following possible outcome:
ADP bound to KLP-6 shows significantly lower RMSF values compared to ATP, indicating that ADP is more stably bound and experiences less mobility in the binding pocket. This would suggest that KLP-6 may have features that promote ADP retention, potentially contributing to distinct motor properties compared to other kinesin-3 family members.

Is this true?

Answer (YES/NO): NO